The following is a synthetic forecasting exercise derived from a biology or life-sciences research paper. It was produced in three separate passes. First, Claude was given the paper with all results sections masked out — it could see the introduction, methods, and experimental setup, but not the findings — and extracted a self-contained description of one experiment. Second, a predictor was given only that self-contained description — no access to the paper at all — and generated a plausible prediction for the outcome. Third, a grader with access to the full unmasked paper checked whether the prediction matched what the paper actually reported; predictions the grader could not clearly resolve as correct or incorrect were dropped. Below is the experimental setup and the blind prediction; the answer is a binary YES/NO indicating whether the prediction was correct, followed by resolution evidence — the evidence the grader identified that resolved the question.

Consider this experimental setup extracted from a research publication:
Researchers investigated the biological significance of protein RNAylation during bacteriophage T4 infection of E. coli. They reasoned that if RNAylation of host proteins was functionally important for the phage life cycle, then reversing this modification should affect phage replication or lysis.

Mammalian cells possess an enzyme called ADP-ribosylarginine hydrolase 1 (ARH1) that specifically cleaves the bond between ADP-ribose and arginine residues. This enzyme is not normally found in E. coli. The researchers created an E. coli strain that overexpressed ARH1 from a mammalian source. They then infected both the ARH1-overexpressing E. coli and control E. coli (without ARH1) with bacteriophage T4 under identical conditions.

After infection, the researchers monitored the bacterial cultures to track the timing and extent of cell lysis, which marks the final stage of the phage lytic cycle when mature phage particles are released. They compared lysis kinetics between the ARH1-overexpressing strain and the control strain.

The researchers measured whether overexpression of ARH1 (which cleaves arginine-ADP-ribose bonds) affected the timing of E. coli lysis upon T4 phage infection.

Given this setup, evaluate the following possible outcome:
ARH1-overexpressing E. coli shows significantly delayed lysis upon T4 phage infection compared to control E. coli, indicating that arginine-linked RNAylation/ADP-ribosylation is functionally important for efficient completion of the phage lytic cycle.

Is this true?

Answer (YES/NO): YES